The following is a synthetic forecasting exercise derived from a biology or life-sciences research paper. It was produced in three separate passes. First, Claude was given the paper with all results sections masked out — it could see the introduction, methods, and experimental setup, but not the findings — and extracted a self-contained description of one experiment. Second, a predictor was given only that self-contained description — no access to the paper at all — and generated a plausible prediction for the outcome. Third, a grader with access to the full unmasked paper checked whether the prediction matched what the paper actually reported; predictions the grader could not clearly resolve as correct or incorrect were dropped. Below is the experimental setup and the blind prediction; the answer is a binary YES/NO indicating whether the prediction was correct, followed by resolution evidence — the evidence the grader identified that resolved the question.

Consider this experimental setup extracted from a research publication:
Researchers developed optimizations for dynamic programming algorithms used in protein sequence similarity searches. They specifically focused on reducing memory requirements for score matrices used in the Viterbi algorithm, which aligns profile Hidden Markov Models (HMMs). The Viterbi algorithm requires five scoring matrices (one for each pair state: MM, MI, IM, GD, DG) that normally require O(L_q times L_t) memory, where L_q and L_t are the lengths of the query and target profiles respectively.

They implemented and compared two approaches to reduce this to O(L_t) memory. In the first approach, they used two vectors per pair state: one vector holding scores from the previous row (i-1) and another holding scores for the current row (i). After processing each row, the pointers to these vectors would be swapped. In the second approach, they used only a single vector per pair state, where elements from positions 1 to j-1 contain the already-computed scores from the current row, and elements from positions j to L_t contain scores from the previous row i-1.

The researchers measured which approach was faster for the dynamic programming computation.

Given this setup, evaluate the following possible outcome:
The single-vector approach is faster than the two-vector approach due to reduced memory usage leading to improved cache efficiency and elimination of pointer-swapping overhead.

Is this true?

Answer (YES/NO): NO